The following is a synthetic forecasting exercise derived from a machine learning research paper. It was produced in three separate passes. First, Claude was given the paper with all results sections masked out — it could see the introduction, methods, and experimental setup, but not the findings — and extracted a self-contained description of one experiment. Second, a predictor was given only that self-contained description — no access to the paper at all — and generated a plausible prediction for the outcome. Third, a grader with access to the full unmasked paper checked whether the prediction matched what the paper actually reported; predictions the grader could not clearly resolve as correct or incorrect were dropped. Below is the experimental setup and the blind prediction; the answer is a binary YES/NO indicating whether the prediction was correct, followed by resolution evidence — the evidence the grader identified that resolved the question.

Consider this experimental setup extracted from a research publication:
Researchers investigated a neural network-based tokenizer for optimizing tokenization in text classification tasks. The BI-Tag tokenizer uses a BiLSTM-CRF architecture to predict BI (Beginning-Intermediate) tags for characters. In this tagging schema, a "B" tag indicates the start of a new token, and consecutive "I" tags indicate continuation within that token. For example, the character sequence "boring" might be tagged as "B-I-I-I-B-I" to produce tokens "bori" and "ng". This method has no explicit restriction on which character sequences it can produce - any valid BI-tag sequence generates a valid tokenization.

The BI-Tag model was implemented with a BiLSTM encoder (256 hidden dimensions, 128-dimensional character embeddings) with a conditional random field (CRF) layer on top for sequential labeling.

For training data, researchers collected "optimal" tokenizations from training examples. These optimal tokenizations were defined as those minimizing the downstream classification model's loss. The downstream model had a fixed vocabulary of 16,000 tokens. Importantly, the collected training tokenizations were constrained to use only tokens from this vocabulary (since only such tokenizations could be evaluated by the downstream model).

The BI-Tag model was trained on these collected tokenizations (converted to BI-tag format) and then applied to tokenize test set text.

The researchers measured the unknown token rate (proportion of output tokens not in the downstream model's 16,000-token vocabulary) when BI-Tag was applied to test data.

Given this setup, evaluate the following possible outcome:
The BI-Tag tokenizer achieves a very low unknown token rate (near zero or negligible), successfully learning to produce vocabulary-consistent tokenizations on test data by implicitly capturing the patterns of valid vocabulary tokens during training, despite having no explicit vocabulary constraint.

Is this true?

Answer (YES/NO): NO